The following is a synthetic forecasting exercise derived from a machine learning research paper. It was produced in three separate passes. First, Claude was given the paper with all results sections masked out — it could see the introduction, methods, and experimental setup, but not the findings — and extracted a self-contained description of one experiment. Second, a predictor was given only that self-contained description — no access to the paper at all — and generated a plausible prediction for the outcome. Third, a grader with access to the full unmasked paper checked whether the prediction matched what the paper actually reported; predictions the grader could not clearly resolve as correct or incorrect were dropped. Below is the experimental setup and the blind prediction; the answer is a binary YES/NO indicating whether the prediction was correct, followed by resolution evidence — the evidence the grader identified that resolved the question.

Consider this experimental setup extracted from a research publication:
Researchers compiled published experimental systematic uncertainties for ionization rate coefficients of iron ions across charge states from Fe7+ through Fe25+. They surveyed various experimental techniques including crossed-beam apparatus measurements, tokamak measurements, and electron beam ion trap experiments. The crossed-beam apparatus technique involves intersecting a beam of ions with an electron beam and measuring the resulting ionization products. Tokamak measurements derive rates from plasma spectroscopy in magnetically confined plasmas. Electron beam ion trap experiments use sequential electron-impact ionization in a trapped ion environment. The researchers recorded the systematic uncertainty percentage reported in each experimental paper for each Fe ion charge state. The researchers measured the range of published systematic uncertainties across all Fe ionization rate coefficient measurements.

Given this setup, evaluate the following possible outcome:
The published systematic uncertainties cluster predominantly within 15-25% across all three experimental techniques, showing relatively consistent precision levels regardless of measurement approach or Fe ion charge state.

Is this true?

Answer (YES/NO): NO